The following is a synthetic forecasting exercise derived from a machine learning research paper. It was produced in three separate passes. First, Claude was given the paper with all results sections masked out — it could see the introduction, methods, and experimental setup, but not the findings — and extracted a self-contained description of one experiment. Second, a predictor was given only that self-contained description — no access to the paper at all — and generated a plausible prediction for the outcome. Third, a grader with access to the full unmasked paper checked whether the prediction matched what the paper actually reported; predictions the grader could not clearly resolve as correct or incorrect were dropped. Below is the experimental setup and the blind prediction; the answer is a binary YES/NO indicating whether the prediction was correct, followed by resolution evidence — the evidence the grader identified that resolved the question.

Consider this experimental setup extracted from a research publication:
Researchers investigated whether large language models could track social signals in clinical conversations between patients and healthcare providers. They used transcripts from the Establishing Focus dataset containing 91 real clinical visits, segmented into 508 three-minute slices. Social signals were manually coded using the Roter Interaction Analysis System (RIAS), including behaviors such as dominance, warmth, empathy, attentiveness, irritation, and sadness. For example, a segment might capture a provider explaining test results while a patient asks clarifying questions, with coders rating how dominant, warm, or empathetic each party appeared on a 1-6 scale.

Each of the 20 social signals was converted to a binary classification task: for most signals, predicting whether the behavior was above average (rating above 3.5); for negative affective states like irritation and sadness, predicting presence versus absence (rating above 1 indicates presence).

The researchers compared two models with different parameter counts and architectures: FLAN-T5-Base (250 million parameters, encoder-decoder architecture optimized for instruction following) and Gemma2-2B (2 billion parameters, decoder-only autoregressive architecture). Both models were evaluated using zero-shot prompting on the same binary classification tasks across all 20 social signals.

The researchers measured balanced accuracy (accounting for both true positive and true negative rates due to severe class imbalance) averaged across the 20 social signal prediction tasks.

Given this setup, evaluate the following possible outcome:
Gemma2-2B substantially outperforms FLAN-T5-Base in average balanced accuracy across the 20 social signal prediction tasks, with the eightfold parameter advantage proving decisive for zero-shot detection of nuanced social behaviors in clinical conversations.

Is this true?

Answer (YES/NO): NO